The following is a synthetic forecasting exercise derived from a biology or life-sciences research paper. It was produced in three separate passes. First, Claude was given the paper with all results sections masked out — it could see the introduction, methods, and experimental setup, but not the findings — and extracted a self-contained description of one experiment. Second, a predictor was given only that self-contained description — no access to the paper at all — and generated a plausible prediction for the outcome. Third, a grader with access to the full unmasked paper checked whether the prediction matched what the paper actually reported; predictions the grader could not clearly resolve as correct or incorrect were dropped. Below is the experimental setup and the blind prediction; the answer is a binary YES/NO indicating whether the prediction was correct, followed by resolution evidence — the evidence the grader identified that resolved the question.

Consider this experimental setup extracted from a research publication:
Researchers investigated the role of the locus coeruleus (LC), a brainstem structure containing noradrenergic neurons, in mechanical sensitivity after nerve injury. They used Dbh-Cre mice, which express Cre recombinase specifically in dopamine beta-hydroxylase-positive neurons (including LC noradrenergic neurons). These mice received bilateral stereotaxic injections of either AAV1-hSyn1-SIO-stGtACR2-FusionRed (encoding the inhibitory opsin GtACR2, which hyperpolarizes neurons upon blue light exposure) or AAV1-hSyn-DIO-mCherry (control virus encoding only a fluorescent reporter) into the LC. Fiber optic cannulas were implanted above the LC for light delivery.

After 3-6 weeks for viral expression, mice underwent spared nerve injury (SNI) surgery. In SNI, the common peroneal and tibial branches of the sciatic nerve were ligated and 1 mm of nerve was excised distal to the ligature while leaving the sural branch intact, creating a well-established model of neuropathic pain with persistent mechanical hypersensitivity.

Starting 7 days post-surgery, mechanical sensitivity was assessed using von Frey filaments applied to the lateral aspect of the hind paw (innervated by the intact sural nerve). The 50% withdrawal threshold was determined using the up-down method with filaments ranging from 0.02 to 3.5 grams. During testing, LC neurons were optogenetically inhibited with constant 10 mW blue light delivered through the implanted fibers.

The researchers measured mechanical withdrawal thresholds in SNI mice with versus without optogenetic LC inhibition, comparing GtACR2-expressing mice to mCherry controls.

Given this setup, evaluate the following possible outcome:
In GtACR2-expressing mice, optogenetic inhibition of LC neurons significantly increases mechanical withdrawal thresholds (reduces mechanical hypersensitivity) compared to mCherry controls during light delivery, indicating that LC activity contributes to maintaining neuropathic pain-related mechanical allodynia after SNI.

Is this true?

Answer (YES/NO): NO